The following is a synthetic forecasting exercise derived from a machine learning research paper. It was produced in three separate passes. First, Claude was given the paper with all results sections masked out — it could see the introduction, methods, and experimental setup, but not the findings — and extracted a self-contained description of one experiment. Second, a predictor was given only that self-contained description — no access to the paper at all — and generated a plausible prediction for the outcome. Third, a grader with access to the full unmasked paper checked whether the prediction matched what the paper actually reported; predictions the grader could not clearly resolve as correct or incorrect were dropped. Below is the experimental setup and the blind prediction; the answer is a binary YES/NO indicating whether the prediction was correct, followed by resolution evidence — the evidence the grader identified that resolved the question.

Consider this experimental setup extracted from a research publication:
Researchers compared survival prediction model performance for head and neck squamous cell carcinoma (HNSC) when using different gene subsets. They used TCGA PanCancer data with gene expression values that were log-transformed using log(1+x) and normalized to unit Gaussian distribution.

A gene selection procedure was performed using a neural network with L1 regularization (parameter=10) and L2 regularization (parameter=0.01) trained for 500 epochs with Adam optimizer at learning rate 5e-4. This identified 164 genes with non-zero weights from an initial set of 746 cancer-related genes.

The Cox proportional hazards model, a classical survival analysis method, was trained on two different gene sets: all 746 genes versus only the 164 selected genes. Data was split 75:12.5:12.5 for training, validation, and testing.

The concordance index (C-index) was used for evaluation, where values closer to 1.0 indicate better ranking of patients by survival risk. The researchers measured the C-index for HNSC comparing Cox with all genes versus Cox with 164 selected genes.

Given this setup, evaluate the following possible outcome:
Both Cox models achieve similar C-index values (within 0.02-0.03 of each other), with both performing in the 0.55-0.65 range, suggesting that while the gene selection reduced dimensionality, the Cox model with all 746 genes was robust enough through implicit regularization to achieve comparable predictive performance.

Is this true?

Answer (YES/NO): NO